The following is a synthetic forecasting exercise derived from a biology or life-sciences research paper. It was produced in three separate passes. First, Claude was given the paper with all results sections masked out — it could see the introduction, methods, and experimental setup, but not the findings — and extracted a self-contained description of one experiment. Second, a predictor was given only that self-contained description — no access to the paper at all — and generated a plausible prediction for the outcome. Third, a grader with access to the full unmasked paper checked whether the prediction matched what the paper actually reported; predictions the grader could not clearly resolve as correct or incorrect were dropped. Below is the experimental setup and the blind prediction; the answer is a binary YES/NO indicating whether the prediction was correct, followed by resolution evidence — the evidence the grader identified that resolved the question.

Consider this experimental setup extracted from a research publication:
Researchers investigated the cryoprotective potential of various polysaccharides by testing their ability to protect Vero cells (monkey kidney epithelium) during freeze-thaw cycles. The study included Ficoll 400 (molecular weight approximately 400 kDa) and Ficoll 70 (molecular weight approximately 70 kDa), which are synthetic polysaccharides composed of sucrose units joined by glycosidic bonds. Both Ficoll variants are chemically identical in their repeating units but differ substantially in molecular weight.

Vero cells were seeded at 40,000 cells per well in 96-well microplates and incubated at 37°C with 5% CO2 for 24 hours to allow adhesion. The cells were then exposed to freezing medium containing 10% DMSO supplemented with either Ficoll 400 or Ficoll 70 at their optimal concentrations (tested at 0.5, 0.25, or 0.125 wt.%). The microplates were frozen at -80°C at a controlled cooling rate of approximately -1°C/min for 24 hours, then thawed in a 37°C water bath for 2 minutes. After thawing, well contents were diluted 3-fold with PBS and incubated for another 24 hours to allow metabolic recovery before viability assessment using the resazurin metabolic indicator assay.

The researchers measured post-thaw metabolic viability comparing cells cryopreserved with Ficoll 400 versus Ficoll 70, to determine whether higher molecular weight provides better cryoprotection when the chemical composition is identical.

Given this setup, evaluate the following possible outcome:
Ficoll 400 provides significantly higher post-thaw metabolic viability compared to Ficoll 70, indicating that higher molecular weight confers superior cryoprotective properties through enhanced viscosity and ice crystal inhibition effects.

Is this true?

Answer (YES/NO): NO